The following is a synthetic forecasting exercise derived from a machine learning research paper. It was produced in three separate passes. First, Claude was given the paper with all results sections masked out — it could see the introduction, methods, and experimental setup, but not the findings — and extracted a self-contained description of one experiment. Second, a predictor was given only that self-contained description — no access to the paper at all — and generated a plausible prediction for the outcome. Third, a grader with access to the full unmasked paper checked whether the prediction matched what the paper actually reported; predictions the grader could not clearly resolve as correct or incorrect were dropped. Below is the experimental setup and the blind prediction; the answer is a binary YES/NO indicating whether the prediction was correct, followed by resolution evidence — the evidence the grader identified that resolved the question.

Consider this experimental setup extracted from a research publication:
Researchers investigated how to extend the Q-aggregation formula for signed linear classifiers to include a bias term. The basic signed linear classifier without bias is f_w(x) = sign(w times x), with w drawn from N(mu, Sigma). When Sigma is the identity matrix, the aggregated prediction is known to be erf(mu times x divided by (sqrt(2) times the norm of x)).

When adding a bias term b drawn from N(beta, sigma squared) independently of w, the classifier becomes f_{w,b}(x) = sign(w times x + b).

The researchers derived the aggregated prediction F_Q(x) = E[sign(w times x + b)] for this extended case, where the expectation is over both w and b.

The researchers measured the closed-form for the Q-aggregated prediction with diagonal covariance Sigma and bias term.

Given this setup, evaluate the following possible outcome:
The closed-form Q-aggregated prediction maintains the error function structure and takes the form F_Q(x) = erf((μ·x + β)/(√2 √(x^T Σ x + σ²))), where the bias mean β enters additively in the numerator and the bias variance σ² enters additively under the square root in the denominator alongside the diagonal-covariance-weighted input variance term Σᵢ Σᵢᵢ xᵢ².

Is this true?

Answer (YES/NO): YES